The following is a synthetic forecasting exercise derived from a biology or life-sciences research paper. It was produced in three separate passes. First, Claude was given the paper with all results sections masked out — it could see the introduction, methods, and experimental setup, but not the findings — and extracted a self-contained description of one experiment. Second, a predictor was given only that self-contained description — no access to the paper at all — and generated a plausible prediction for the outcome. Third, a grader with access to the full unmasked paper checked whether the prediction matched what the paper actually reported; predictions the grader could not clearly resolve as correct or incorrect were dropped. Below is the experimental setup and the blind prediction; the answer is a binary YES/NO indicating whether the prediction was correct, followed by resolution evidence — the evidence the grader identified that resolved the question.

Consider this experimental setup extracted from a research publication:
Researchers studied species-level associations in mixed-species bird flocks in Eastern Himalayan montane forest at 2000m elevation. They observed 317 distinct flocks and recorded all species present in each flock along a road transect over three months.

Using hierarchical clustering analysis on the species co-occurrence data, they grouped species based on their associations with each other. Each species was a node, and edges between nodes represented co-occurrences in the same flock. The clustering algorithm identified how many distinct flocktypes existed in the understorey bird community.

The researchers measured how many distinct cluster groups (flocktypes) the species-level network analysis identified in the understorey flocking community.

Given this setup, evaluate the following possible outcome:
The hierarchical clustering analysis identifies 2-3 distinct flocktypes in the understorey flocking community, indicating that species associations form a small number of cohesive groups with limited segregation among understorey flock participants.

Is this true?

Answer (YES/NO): YES